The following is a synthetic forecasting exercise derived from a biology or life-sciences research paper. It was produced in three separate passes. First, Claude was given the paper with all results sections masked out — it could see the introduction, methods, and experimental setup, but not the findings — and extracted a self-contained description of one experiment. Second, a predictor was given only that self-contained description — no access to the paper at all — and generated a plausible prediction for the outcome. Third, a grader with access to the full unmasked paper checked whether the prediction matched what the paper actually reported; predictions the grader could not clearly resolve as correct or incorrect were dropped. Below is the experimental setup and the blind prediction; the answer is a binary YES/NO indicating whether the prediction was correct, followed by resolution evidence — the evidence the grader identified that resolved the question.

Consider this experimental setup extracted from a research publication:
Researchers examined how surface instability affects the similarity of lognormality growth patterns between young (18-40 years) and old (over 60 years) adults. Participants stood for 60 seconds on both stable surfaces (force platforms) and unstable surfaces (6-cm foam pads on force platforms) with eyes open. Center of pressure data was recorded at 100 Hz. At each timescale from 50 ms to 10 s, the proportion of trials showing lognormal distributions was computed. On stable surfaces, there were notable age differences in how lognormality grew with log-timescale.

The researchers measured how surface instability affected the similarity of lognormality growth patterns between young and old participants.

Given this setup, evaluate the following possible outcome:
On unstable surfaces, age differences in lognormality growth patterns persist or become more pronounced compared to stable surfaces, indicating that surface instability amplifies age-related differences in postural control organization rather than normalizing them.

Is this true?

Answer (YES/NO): NO